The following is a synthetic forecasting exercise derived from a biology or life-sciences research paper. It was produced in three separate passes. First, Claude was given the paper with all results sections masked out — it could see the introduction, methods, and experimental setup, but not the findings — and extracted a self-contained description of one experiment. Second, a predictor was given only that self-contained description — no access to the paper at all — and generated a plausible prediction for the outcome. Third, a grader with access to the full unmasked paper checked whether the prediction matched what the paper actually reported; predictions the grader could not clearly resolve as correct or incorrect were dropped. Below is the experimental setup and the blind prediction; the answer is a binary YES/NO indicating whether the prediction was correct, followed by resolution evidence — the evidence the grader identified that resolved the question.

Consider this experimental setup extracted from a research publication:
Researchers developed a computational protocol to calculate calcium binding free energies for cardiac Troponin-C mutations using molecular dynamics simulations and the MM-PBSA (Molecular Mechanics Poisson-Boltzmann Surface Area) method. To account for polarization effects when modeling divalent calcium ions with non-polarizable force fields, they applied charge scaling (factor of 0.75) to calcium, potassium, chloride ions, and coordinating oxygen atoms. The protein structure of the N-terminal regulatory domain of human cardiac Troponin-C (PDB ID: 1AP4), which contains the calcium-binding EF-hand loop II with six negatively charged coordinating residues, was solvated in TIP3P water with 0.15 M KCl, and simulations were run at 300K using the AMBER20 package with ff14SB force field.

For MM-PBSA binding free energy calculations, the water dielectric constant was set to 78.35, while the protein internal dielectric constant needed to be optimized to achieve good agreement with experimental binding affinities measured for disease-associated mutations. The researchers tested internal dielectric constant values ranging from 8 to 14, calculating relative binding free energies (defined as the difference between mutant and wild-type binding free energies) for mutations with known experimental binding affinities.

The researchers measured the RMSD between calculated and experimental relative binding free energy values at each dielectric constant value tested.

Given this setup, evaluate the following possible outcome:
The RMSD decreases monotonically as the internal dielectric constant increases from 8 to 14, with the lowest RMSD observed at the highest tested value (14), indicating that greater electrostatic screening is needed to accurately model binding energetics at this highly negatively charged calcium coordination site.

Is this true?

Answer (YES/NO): NO